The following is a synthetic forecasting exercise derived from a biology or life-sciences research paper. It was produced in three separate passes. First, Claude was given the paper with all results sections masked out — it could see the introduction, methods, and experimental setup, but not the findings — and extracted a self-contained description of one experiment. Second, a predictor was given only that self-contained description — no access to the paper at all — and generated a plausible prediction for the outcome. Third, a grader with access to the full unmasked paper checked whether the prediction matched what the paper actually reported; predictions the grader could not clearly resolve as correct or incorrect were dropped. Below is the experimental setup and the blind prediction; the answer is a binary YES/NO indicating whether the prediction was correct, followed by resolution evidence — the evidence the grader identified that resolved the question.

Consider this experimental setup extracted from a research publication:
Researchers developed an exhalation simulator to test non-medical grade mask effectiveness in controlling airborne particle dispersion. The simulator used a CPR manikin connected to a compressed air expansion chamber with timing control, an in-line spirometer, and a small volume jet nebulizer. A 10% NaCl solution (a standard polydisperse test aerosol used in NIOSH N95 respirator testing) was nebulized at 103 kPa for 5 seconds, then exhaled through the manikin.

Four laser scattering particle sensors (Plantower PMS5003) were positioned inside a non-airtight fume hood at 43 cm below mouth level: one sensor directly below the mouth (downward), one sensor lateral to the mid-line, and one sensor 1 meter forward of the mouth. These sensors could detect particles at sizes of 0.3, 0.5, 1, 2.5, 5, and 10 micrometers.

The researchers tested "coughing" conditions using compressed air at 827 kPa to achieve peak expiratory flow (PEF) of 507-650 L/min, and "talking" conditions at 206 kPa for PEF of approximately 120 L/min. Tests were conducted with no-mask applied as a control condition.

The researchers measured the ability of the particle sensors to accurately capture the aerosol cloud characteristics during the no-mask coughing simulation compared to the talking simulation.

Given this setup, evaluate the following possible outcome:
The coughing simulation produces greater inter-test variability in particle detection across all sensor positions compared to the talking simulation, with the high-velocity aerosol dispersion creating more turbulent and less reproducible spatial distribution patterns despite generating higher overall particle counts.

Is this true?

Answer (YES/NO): NO